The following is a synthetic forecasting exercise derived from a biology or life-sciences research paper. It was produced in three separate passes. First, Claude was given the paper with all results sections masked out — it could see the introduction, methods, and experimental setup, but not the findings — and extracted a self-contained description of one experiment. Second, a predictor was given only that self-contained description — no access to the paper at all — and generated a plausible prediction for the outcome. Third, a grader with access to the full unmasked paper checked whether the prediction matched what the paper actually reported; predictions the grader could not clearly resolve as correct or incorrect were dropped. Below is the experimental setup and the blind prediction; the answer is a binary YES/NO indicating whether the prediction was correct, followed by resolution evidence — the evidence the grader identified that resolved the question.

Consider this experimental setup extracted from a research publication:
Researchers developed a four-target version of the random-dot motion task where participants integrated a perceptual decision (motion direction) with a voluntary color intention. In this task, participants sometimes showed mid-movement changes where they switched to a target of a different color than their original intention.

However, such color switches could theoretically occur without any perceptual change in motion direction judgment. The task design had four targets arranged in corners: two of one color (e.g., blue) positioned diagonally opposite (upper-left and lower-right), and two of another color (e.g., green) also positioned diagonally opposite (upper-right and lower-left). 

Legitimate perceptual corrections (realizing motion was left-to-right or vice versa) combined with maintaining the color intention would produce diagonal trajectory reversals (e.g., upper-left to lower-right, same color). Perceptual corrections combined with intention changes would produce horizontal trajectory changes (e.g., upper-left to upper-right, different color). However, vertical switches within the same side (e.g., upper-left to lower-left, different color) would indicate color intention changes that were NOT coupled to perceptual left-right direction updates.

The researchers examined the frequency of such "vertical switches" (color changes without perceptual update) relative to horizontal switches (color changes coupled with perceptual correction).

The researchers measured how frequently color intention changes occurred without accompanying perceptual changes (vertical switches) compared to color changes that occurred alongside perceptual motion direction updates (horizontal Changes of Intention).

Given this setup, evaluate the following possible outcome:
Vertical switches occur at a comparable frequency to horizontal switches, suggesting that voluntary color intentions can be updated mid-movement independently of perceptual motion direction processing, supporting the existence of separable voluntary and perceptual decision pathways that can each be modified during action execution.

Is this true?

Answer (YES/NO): NO